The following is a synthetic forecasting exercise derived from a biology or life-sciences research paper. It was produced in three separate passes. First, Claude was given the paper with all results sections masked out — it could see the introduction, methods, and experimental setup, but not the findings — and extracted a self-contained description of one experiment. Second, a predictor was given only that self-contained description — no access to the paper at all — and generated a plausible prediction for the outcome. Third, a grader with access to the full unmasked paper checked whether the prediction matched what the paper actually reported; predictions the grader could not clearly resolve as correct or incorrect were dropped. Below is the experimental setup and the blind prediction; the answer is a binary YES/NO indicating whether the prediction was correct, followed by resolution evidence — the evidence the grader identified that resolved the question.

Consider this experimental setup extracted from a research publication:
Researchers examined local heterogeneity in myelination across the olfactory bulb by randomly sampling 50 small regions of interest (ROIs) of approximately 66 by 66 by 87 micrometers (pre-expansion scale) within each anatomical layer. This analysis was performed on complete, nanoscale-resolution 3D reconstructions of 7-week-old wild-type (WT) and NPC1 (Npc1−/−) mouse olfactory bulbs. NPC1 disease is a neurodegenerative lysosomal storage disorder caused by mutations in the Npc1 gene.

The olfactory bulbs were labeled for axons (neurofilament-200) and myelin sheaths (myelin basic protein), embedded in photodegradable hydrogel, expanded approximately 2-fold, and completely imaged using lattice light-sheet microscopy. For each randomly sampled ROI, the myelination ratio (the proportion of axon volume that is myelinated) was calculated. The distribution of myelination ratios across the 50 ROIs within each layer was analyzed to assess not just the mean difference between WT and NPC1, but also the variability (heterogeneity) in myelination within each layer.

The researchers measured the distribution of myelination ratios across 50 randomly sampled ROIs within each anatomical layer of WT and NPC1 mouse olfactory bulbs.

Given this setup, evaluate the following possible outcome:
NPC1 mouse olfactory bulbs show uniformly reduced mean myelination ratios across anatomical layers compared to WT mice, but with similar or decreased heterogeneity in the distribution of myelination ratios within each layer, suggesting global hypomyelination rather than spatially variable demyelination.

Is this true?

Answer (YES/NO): NO